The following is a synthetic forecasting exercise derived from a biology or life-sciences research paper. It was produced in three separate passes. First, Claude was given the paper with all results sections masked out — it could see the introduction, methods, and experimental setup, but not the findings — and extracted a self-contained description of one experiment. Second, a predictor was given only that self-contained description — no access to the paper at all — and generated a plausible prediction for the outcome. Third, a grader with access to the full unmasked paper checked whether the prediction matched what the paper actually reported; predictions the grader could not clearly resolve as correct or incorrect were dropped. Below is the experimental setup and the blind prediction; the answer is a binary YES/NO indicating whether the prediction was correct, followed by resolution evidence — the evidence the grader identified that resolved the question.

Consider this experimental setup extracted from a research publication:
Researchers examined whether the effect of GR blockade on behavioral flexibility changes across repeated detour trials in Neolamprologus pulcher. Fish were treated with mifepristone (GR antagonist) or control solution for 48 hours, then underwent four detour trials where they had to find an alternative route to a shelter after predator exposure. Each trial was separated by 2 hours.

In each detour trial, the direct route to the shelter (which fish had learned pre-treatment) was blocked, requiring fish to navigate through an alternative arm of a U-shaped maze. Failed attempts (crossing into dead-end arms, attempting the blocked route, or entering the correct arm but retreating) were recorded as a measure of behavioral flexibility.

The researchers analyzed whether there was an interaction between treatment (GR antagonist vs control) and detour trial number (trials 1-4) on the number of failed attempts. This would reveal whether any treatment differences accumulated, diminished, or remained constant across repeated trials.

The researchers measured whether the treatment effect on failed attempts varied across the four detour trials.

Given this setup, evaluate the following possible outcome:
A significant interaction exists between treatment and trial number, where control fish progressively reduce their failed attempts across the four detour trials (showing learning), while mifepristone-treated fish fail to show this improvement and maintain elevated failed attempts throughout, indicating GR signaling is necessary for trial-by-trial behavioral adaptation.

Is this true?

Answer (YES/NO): NO